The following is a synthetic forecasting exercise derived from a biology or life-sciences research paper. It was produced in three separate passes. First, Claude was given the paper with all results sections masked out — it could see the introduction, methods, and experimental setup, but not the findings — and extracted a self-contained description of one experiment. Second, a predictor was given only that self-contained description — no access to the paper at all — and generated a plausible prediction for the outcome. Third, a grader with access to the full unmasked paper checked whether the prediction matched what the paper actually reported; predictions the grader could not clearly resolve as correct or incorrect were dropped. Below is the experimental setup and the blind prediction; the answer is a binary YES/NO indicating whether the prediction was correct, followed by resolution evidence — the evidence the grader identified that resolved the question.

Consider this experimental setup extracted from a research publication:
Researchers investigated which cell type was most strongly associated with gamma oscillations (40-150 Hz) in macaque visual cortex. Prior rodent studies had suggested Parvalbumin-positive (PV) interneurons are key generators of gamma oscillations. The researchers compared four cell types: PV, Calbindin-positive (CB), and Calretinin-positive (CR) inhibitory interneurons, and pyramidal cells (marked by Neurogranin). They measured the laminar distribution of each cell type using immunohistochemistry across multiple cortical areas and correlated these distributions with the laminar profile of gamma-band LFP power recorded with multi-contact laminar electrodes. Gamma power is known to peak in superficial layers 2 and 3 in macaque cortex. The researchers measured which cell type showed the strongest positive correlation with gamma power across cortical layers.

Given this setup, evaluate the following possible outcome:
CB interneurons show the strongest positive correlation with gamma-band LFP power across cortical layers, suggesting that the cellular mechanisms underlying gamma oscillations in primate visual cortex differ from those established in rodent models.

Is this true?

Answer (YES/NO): NO